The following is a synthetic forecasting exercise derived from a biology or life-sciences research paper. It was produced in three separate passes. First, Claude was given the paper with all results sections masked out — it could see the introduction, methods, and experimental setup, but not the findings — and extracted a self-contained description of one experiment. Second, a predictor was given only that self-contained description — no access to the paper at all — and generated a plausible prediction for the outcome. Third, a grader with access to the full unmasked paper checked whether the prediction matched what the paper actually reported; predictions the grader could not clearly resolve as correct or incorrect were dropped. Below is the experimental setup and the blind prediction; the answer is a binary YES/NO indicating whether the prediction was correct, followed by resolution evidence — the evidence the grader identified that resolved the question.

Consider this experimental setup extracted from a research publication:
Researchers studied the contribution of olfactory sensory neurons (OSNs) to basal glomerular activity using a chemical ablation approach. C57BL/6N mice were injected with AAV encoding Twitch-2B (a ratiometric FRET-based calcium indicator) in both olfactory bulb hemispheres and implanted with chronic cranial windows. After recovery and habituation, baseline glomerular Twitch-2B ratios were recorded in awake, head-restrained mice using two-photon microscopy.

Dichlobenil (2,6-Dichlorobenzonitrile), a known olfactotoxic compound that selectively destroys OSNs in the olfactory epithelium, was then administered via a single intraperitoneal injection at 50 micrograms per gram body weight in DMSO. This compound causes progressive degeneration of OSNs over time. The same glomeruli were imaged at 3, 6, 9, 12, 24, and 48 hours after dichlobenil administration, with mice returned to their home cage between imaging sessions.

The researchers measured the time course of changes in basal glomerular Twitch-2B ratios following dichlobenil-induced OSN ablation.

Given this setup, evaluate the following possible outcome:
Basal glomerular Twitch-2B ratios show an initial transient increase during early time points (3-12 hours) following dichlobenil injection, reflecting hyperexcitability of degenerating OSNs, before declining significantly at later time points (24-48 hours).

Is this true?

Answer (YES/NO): NO